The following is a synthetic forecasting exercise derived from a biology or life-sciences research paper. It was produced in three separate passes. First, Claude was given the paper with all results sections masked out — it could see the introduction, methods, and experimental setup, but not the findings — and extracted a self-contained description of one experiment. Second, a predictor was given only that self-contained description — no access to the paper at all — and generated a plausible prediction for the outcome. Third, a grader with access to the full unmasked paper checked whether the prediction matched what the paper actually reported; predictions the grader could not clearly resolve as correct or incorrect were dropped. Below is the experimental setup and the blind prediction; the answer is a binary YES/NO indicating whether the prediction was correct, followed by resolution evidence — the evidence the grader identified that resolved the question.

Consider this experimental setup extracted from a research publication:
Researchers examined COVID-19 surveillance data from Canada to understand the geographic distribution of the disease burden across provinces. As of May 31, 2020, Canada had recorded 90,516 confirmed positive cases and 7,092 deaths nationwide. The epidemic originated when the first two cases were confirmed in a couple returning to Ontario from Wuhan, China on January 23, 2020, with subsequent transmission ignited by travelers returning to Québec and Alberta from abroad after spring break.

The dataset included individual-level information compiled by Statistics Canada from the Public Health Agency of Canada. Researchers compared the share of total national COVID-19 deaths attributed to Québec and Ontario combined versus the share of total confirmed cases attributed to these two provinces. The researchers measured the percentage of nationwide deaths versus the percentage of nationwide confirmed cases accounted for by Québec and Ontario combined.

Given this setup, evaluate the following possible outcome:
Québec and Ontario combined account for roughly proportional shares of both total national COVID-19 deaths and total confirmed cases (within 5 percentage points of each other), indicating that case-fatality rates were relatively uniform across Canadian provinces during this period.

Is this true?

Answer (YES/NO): NO